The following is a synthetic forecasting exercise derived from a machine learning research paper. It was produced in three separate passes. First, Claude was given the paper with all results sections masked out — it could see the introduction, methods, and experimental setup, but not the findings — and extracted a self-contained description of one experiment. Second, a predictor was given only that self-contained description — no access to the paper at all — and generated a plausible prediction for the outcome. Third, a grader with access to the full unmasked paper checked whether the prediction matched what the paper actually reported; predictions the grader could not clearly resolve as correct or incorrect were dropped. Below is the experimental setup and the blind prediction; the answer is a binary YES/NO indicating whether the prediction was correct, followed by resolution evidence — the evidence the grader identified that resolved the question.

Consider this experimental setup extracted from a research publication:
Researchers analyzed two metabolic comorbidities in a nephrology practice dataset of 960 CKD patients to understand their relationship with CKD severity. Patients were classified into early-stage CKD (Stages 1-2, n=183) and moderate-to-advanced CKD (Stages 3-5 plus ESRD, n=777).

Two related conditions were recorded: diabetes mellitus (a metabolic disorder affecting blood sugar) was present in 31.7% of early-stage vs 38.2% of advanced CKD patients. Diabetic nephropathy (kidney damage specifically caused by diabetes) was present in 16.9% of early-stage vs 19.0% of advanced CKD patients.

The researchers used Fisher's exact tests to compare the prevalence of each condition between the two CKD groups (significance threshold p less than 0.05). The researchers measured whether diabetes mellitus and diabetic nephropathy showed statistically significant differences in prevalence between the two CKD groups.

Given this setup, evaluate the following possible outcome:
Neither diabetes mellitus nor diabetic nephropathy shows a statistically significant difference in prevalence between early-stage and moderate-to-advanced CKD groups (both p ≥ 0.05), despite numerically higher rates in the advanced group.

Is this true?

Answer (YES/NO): NO